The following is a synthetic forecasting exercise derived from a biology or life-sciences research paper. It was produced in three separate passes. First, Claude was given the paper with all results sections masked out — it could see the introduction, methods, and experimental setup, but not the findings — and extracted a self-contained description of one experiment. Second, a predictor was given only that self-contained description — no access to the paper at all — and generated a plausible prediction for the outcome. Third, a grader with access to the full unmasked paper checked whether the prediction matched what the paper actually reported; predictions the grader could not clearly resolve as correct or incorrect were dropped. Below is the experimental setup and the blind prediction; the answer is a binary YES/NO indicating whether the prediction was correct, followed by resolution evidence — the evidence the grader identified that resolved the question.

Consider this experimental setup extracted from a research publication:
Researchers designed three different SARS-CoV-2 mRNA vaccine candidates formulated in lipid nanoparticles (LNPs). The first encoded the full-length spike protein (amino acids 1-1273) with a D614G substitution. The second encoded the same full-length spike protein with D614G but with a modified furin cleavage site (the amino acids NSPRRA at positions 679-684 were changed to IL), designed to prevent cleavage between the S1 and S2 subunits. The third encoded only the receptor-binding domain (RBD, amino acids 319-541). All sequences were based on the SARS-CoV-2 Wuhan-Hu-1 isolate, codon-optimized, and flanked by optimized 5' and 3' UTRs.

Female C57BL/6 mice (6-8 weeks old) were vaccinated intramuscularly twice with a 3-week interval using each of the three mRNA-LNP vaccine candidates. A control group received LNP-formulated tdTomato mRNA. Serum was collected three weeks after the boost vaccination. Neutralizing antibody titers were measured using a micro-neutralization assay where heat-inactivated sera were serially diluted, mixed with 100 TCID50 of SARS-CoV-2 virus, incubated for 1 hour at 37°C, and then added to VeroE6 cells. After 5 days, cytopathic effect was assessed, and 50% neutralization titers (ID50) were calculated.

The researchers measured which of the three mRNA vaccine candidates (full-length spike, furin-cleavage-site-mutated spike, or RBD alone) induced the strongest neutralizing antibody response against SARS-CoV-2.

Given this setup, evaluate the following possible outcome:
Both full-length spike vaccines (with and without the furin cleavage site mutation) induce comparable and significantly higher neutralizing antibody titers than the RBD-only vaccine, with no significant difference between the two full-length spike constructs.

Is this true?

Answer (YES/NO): YES